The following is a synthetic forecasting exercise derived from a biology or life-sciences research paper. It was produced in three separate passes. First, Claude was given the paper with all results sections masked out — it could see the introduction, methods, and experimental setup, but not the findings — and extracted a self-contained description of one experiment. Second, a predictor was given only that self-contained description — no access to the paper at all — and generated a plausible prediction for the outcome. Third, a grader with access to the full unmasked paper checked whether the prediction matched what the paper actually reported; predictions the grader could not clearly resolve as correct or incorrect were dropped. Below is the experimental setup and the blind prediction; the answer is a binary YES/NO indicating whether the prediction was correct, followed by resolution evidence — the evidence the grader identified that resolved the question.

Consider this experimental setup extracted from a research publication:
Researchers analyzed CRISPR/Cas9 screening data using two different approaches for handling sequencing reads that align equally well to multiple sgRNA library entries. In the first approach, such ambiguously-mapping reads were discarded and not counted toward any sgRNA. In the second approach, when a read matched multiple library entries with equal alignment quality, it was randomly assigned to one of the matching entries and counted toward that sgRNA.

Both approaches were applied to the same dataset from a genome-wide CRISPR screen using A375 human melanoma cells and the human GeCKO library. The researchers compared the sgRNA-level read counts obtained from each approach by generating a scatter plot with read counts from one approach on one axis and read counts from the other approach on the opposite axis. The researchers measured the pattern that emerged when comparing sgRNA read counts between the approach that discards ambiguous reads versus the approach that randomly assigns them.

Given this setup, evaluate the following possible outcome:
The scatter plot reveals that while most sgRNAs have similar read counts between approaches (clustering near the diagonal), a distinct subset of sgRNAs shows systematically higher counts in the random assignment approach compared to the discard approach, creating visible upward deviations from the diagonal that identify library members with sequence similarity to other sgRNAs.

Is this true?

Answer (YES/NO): NO